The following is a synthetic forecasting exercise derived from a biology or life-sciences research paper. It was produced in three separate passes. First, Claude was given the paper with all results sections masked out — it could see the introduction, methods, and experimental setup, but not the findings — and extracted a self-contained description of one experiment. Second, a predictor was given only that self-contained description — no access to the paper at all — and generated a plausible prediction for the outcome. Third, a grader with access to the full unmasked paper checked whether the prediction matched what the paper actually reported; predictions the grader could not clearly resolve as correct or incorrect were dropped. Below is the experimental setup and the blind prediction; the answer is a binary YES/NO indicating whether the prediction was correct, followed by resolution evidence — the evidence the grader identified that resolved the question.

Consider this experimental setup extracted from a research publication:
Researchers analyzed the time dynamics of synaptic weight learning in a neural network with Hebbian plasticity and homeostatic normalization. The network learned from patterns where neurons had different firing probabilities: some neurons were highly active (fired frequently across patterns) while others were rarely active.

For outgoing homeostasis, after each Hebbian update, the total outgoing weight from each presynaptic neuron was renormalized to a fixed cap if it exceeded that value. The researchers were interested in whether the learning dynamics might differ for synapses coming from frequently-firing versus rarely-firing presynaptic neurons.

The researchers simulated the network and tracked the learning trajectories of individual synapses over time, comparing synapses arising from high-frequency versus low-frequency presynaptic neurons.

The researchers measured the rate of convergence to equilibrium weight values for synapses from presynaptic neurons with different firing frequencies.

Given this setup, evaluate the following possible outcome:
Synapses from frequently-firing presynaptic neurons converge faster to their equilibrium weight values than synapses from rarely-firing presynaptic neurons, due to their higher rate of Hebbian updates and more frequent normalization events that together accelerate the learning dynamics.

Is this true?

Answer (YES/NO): YES